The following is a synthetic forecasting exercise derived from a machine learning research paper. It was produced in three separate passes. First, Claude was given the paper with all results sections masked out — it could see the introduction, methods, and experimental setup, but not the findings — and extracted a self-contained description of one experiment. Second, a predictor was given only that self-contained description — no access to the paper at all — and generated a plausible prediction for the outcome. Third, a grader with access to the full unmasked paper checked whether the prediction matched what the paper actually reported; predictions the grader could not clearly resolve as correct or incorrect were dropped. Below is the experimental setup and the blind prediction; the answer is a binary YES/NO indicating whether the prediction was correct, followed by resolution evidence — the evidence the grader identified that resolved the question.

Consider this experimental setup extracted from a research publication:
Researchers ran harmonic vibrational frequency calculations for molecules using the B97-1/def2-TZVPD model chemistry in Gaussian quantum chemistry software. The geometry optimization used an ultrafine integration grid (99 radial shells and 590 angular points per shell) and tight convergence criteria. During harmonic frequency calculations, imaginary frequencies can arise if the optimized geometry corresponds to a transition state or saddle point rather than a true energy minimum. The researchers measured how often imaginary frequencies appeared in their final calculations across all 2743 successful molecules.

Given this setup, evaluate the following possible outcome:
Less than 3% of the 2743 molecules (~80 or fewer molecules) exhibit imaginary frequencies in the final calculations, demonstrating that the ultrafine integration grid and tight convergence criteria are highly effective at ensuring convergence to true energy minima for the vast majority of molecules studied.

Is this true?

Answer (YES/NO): YES